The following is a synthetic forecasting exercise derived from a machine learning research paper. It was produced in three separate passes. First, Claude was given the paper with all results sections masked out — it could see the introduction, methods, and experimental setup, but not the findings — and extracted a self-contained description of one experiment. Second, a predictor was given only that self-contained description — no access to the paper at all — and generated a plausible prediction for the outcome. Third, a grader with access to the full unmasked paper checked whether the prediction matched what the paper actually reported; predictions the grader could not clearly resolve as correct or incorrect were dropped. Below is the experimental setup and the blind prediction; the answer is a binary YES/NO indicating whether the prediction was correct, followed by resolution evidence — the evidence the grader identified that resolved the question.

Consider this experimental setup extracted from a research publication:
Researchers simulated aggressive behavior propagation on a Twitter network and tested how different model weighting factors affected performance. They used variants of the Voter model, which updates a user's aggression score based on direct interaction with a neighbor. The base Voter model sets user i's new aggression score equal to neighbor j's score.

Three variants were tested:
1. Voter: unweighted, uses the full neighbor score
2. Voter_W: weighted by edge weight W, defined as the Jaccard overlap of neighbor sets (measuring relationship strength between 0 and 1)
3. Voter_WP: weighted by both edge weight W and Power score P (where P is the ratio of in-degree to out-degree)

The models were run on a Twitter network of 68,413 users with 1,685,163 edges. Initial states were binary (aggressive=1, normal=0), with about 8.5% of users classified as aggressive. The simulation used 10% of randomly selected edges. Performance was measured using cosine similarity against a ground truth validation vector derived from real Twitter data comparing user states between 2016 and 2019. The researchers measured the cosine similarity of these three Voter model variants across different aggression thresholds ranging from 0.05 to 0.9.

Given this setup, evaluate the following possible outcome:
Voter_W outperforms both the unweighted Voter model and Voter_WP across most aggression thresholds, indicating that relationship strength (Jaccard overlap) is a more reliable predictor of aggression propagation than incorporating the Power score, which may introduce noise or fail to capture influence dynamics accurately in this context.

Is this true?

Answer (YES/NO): NO